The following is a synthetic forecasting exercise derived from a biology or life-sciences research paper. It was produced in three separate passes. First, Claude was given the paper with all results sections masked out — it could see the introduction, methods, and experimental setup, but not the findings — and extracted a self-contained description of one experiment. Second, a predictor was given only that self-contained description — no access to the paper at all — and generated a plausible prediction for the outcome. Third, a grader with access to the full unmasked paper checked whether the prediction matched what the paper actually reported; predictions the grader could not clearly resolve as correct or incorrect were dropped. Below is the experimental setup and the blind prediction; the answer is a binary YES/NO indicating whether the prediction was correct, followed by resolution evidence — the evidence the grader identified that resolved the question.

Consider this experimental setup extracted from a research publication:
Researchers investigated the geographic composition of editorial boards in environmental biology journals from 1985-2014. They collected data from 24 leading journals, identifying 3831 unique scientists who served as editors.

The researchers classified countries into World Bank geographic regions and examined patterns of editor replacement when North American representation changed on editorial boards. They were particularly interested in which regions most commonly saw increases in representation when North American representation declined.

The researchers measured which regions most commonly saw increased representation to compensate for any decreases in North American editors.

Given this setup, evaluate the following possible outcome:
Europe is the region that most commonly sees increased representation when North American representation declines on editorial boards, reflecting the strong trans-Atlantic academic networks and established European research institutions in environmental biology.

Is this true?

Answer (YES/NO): YES